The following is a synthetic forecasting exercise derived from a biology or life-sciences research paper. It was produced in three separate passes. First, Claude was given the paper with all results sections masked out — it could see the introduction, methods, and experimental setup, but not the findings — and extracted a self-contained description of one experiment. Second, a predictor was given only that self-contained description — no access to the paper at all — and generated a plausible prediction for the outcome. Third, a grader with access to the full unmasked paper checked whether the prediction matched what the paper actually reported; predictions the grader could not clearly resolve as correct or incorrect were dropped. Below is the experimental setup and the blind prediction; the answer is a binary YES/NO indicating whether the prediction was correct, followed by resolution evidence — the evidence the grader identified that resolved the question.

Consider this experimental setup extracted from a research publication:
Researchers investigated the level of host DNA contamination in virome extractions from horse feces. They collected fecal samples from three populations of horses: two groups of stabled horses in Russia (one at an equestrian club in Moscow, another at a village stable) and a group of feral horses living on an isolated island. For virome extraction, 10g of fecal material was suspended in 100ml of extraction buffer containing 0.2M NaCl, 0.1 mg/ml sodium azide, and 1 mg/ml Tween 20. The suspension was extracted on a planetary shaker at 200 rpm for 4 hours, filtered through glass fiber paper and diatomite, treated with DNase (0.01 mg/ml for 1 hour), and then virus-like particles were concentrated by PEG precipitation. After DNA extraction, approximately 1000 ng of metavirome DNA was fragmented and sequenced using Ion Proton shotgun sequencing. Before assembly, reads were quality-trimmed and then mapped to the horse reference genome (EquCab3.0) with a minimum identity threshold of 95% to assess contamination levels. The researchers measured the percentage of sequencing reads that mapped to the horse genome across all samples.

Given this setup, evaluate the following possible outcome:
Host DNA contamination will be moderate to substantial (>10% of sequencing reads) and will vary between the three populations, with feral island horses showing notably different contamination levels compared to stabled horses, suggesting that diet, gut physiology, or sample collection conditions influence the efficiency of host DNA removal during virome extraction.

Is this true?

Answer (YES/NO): NO